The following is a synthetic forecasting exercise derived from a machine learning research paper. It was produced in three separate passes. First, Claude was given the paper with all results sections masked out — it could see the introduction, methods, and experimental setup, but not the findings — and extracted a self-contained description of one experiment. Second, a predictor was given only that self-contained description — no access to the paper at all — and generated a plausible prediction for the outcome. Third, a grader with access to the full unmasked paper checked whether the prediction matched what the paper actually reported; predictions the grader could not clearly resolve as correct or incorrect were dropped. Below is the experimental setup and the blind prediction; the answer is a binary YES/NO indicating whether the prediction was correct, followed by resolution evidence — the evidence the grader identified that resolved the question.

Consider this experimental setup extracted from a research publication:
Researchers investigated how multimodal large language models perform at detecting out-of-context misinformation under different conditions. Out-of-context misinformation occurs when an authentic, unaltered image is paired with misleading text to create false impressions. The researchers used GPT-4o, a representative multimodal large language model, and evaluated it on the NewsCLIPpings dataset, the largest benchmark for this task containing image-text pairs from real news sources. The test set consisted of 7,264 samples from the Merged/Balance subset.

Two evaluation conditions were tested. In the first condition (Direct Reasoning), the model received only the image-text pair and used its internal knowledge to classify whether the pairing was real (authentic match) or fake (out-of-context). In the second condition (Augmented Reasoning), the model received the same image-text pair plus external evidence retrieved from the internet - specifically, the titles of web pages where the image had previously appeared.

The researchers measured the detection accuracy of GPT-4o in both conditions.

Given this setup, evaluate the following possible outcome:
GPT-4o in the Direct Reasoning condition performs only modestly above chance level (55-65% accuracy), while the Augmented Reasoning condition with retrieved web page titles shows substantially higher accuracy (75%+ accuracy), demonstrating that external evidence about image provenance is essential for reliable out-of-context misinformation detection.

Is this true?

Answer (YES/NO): NO